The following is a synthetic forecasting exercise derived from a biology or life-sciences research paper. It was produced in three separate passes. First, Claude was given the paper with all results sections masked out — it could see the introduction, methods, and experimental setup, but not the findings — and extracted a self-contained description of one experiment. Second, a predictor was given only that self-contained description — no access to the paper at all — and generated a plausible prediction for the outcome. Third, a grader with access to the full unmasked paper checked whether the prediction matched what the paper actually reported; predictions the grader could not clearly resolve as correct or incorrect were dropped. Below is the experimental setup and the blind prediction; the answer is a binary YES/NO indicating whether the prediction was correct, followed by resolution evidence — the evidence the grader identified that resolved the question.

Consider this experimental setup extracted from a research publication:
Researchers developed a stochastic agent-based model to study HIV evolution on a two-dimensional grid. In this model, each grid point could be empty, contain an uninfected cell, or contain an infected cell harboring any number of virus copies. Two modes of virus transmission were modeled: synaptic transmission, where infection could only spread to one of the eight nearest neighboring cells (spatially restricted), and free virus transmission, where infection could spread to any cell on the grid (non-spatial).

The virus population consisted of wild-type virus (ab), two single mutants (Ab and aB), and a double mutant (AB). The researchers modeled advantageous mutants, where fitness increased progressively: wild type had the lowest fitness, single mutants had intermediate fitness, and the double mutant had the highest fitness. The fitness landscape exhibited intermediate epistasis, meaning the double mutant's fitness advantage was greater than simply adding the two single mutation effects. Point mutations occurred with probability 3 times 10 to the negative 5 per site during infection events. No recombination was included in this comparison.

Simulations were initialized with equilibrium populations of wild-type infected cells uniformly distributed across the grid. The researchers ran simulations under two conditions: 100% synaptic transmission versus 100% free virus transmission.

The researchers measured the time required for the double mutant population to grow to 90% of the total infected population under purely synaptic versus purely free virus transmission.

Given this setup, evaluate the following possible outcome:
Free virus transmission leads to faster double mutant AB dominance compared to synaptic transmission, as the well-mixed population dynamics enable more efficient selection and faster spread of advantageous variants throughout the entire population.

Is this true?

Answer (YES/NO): YES